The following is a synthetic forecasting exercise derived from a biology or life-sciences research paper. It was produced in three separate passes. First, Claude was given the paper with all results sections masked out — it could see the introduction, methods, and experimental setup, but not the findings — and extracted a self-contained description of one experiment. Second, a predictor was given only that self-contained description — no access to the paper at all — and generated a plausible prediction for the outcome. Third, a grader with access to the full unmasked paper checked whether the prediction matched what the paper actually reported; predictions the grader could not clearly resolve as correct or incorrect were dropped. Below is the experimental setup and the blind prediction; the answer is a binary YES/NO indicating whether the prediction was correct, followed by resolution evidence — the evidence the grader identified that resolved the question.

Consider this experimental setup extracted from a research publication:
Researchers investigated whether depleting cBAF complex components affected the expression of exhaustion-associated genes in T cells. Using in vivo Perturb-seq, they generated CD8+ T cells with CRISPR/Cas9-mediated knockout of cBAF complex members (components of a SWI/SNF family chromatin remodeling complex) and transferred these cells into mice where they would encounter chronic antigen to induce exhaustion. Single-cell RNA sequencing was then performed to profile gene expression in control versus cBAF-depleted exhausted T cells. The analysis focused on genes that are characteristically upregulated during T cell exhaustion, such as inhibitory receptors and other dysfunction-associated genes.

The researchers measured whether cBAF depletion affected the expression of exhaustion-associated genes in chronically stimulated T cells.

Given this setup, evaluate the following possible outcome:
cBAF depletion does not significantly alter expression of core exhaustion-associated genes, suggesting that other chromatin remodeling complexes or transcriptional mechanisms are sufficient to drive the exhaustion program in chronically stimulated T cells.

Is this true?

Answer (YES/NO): NO